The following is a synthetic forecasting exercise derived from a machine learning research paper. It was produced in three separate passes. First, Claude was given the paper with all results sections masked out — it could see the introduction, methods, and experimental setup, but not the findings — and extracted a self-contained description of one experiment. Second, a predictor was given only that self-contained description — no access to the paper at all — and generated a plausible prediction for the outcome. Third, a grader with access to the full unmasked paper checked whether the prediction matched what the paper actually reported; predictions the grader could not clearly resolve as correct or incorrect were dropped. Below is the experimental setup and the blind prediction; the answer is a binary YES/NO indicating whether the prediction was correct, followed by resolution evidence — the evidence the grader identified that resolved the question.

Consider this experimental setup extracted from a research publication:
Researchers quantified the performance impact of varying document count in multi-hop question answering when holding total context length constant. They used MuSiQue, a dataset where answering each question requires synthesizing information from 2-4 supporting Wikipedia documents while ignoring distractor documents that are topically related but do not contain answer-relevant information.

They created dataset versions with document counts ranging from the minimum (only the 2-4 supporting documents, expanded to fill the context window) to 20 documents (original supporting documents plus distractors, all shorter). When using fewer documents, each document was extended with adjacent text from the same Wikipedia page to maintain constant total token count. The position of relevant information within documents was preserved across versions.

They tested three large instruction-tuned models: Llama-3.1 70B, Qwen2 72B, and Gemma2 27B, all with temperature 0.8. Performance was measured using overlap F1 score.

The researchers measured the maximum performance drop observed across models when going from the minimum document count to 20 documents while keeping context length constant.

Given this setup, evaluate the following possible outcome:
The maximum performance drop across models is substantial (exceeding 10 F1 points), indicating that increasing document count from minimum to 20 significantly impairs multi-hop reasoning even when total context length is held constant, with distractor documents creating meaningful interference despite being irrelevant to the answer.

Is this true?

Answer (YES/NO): NO